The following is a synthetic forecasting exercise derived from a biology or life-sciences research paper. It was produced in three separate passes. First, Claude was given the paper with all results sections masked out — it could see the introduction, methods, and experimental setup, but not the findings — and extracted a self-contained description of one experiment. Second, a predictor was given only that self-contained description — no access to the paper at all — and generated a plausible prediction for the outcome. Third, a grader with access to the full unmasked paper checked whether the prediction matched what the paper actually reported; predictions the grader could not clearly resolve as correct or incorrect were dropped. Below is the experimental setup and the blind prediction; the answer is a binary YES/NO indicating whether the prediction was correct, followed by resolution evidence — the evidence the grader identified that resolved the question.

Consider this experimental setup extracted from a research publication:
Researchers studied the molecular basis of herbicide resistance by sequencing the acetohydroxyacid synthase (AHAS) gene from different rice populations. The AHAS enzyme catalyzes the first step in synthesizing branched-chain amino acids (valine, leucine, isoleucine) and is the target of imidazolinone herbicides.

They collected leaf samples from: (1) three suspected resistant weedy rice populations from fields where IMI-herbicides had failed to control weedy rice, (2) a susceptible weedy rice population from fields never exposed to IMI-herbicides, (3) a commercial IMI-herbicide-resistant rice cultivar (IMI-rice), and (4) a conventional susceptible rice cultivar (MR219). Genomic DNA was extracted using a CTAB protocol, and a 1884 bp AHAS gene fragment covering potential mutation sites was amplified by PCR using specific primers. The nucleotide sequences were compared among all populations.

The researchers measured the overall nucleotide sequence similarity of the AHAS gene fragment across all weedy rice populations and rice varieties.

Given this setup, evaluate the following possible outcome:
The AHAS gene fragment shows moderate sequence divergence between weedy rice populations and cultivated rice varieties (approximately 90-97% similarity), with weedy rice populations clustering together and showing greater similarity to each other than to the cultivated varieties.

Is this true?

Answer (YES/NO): NO